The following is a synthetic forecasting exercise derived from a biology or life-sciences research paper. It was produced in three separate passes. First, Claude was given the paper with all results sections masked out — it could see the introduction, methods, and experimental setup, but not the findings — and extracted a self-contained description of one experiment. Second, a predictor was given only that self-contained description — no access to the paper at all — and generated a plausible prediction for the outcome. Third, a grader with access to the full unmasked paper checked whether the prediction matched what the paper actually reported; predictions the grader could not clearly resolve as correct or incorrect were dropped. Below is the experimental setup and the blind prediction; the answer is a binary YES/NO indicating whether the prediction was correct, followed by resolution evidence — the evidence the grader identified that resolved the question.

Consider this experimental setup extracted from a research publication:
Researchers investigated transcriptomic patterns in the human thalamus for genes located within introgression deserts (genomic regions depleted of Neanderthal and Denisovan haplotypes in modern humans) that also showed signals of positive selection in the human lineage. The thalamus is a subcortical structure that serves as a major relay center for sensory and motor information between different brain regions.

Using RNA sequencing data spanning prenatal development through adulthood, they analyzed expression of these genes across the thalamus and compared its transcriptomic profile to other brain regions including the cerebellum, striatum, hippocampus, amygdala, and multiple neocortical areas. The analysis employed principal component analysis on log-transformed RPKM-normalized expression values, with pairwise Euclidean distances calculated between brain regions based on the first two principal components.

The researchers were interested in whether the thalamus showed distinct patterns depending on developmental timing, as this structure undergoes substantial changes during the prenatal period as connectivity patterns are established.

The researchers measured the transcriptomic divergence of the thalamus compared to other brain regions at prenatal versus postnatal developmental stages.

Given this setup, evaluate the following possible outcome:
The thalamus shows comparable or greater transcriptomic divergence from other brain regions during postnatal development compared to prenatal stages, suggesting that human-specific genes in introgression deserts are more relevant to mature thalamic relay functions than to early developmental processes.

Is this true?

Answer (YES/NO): NO